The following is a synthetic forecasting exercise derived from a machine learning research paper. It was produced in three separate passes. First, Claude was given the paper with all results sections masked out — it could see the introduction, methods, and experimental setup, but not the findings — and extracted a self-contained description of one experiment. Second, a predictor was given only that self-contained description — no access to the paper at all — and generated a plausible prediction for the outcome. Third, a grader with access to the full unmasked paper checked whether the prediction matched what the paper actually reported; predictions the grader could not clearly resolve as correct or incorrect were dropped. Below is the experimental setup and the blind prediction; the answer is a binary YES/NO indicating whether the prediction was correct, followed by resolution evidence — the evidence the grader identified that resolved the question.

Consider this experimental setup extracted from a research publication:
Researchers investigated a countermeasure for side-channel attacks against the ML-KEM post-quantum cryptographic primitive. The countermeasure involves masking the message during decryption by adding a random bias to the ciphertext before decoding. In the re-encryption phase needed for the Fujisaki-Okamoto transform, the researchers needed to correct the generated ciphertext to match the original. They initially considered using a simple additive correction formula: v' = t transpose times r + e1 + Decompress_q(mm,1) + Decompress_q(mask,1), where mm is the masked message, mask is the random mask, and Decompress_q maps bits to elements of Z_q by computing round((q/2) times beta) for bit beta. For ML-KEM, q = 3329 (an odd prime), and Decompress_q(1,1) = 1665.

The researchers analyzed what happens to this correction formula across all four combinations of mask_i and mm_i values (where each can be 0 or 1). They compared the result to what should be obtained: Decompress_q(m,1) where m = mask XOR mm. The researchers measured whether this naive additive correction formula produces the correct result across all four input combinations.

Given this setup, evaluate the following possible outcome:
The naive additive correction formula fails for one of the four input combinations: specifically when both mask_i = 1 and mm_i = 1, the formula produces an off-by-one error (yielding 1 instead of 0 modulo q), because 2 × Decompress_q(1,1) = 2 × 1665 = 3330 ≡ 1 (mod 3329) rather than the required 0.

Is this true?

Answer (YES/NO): YES